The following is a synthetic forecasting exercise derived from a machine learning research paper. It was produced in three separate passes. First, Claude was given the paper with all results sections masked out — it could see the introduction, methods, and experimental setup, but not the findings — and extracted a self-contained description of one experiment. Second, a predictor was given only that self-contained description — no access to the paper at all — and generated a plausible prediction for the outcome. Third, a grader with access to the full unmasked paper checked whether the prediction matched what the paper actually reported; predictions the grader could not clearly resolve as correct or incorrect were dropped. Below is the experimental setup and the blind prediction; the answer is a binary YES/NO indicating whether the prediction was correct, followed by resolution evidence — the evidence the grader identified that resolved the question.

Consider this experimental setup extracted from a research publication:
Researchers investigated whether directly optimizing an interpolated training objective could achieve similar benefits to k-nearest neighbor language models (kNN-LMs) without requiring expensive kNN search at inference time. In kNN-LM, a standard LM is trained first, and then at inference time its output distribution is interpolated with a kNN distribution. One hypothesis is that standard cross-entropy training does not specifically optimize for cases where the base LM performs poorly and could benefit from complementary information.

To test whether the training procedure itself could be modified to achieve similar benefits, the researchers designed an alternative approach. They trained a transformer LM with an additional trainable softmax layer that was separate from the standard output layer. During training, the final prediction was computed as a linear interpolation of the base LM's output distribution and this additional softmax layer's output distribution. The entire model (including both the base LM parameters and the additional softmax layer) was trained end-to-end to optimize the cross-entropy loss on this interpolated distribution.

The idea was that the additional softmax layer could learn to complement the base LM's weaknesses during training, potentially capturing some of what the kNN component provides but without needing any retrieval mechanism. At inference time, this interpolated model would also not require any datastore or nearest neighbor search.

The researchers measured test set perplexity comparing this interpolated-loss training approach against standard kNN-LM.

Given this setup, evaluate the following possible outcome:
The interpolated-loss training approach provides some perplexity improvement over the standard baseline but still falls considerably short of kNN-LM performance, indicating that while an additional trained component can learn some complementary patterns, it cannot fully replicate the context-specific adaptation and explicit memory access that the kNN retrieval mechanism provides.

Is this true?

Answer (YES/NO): NO